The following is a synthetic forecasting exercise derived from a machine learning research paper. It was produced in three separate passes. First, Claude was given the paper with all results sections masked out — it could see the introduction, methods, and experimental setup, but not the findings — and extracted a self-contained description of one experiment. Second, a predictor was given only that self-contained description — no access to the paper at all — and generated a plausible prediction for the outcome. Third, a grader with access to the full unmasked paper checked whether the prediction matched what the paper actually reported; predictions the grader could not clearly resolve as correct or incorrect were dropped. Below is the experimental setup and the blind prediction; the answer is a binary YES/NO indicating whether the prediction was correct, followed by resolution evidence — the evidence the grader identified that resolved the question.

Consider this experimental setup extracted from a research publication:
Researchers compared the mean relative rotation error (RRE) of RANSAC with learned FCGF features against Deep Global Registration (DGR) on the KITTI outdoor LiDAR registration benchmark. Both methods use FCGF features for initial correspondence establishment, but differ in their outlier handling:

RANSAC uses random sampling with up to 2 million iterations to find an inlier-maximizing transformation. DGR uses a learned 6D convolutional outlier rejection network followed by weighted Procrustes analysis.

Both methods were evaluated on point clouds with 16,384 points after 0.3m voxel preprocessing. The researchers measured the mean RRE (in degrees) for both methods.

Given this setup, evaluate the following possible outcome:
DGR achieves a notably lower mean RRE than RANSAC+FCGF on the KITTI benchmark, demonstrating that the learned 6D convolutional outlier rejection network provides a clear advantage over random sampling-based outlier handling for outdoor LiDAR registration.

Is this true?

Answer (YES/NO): NO